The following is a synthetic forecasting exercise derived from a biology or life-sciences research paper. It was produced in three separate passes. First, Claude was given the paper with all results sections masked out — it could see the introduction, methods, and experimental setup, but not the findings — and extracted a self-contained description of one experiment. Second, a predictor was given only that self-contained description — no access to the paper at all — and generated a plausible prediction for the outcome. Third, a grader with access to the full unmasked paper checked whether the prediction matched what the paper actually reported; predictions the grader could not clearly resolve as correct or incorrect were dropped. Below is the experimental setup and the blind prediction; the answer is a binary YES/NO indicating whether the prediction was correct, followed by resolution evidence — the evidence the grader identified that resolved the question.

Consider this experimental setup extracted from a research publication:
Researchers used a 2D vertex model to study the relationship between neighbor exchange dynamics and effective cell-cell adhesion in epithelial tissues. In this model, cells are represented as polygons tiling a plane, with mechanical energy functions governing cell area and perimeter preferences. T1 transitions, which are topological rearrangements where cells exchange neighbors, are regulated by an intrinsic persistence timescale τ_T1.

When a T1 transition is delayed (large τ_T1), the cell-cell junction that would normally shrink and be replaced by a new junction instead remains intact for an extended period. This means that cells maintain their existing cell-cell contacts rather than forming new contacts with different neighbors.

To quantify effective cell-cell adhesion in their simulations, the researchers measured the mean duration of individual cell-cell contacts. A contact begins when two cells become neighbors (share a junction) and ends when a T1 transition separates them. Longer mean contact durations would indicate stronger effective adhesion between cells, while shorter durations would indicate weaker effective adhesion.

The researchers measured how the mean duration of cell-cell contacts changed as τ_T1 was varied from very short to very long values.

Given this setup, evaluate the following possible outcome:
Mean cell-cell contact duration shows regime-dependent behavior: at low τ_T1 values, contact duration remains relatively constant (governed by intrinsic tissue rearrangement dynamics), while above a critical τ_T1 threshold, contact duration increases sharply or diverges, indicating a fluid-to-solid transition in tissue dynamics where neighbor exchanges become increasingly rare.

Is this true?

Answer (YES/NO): NO